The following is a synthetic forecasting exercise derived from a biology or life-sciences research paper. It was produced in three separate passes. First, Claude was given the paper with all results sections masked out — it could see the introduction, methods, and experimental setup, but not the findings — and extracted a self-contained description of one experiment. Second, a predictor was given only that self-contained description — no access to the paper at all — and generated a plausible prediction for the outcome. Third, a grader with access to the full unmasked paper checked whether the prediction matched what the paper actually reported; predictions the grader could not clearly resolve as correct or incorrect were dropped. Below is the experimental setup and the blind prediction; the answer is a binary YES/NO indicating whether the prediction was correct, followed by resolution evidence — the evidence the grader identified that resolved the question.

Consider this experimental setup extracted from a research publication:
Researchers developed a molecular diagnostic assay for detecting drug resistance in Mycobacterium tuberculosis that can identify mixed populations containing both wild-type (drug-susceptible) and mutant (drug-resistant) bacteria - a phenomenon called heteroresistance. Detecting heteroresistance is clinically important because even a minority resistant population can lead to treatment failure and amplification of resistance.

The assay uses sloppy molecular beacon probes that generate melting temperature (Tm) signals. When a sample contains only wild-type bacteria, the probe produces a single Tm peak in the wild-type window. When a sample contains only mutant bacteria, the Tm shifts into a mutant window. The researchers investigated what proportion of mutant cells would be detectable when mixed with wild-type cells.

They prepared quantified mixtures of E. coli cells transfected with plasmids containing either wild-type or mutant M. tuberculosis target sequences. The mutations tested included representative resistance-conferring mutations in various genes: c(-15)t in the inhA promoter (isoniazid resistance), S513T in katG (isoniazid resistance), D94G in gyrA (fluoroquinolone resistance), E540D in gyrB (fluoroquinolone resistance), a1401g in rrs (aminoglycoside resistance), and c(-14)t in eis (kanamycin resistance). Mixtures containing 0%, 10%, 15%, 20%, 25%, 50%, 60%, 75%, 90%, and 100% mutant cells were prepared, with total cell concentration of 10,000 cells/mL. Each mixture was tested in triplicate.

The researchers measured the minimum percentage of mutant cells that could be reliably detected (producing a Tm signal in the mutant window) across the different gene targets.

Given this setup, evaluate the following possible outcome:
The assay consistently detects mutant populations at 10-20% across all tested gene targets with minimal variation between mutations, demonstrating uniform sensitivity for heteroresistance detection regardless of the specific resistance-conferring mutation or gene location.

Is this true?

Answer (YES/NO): NO